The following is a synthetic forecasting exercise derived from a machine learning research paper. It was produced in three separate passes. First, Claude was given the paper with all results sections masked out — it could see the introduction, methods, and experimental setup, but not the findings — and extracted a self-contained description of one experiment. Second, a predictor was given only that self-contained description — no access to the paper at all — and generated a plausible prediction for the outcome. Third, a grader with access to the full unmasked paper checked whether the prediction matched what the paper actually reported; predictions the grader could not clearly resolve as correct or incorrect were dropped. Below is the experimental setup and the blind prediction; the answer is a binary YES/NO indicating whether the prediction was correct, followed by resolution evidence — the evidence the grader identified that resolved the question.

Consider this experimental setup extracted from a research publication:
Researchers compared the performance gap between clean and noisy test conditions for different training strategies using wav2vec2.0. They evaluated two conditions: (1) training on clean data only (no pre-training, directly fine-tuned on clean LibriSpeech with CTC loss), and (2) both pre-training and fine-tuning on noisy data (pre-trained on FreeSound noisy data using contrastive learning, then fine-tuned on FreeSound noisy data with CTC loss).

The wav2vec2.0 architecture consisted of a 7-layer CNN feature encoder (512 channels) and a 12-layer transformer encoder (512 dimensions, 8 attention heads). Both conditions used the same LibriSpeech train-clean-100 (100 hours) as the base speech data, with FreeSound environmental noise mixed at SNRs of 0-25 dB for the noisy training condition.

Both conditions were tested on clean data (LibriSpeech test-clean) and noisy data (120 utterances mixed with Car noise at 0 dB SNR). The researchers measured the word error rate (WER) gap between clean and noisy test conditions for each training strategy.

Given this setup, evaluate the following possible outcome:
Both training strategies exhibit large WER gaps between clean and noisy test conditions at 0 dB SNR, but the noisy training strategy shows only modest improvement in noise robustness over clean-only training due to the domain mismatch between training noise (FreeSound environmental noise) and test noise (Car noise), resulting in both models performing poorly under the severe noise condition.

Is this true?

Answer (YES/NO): NO